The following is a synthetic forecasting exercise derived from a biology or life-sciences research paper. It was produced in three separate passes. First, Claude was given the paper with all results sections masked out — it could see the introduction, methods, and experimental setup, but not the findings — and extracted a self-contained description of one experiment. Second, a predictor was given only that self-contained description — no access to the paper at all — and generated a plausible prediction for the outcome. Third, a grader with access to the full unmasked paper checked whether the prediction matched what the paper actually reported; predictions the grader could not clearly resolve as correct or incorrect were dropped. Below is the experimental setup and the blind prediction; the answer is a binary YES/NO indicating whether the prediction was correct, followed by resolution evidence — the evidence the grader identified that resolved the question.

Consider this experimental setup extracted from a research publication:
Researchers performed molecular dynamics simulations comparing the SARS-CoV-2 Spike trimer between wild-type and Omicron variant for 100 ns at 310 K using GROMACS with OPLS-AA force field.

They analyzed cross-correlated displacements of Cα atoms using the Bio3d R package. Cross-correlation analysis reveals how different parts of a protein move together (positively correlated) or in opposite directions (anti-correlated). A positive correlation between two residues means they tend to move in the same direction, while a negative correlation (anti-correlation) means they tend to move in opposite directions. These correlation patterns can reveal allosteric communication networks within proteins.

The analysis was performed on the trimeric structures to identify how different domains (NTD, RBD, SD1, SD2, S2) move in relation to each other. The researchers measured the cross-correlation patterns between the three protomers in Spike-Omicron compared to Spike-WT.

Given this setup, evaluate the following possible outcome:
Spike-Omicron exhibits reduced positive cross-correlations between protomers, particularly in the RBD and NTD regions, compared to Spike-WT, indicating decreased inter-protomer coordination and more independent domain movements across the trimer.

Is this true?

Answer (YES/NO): NO